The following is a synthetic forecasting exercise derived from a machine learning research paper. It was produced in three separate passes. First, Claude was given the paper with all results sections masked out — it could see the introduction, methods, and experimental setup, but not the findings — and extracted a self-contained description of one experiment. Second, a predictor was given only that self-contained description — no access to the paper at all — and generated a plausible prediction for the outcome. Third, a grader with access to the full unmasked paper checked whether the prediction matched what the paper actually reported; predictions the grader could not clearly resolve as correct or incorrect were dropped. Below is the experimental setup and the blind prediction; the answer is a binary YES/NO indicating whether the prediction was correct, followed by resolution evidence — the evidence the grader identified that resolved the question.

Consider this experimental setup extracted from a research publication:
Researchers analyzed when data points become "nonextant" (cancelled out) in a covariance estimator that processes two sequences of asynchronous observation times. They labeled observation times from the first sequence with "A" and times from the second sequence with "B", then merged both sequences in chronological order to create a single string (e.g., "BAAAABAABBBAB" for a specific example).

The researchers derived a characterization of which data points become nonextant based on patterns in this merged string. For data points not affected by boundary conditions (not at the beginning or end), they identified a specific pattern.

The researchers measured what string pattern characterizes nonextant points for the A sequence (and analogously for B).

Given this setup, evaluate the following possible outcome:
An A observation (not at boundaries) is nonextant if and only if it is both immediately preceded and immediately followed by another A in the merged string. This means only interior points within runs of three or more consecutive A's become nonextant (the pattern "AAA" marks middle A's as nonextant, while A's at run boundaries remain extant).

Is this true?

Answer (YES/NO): YES